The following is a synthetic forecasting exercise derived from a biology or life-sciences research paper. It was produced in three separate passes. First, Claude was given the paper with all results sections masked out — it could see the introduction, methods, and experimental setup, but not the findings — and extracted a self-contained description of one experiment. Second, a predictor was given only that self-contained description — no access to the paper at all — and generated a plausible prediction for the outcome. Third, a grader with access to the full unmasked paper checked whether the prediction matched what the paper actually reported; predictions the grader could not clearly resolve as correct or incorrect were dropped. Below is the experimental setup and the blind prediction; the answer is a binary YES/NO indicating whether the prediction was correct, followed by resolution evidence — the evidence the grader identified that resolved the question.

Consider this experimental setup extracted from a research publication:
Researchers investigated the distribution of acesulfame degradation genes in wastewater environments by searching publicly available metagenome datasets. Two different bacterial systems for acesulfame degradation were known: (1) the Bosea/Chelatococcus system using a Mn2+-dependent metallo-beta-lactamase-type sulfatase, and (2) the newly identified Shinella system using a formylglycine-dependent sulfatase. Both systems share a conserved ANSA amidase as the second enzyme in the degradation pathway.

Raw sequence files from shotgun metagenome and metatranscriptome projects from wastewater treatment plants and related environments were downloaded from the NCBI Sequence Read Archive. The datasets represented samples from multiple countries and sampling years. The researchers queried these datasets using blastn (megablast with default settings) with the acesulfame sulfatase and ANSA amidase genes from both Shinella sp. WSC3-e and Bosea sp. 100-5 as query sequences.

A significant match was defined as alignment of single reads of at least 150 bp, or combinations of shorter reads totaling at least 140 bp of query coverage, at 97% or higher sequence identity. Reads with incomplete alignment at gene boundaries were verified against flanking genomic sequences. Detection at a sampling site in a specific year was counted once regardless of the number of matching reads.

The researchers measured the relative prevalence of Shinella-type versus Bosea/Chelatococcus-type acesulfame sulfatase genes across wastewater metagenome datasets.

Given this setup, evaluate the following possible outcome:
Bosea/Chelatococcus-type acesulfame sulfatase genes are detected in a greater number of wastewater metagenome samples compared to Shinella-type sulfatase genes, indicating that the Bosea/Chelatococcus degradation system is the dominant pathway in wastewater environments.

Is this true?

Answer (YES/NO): YES